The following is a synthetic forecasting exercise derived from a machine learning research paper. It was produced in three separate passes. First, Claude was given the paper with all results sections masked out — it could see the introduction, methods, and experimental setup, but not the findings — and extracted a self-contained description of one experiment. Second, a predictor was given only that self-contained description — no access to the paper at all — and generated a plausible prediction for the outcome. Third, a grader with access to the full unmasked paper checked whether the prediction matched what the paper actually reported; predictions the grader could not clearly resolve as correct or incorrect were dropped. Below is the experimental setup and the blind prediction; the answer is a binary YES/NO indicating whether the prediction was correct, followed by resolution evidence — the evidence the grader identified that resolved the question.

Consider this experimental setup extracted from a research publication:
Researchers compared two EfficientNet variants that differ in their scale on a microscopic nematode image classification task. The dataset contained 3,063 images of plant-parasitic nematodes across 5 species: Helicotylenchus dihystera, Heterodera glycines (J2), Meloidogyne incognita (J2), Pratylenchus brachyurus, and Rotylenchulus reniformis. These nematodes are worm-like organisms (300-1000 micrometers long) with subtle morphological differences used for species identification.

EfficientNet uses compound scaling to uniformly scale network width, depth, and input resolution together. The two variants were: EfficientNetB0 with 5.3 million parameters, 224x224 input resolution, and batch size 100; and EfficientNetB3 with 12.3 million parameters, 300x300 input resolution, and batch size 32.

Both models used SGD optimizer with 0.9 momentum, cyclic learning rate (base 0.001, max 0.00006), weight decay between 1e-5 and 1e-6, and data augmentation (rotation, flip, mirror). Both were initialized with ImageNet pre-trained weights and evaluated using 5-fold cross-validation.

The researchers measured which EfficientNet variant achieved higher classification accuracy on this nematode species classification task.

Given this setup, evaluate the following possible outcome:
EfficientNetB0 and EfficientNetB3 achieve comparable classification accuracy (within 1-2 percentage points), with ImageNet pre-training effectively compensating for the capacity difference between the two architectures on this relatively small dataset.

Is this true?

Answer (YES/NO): NO